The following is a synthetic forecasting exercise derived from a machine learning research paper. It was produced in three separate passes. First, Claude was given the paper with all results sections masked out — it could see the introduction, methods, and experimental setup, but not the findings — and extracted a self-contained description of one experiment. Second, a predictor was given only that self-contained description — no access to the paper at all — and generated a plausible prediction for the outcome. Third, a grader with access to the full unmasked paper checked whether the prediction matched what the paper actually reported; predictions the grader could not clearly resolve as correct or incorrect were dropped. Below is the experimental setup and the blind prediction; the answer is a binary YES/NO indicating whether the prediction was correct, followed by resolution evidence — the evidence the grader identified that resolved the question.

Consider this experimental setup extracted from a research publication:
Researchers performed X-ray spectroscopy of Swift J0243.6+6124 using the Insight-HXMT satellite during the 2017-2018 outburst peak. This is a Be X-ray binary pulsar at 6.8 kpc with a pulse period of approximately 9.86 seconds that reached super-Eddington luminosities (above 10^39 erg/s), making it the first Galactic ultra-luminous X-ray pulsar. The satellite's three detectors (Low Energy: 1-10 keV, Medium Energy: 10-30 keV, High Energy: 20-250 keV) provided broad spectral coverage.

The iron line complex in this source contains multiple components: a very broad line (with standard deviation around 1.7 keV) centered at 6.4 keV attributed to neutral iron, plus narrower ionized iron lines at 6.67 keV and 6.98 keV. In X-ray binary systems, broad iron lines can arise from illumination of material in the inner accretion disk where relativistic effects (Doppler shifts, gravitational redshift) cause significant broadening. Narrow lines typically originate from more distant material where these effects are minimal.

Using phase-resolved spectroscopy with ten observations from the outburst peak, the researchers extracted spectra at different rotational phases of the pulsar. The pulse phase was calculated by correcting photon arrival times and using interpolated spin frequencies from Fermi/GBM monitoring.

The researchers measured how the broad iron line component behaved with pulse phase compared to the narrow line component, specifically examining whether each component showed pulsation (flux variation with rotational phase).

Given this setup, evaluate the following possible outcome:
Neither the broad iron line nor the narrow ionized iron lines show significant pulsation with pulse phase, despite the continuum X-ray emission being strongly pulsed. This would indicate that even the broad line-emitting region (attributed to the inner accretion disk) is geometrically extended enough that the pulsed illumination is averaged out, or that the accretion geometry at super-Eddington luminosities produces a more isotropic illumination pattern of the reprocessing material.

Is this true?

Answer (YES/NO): NO